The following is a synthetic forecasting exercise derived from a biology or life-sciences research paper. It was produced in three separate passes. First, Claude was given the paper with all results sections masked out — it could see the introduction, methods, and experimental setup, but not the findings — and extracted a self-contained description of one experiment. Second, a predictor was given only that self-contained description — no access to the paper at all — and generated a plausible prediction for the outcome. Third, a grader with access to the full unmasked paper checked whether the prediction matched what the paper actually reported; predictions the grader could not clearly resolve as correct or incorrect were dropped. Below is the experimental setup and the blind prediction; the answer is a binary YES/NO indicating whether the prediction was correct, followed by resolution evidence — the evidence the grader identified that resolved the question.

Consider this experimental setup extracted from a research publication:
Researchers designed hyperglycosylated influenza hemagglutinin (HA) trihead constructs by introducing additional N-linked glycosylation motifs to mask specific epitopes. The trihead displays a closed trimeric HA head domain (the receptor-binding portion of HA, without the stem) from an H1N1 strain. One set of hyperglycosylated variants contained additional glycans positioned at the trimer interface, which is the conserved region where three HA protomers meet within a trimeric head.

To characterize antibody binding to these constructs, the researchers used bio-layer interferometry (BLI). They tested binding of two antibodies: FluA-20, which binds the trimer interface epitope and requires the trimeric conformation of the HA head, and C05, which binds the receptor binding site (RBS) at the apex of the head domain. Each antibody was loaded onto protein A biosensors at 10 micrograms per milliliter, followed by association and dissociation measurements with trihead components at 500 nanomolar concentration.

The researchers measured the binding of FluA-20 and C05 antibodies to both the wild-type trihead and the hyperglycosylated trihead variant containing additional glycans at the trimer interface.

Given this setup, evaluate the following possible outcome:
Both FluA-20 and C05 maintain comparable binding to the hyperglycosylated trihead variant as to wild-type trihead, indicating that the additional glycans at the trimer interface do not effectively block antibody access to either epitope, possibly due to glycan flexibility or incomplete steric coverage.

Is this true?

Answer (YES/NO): YES